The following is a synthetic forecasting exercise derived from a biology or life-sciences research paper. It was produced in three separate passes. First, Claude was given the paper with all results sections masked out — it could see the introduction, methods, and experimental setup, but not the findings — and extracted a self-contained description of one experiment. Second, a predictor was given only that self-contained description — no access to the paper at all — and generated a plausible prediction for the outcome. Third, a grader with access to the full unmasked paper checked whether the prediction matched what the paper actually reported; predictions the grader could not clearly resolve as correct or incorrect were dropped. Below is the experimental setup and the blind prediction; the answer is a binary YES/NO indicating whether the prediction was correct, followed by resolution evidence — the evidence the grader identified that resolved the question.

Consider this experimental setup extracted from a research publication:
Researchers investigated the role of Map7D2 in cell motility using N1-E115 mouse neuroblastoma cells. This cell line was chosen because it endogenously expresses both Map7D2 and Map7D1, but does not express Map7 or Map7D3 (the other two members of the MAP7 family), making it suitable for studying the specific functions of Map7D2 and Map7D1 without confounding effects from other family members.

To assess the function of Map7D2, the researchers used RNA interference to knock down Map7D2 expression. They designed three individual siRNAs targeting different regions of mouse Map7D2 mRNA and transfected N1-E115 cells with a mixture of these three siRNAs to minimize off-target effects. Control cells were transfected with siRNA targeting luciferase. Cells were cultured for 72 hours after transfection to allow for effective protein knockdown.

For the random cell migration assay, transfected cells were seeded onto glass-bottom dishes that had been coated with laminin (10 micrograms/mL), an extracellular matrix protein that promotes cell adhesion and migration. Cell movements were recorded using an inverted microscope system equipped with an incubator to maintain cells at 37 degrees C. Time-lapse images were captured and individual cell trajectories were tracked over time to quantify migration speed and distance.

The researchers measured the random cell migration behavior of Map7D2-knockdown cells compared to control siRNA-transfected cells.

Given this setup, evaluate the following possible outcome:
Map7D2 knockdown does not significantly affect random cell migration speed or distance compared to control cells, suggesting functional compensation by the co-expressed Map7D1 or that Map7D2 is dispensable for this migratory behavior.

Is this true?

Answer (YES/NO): NO